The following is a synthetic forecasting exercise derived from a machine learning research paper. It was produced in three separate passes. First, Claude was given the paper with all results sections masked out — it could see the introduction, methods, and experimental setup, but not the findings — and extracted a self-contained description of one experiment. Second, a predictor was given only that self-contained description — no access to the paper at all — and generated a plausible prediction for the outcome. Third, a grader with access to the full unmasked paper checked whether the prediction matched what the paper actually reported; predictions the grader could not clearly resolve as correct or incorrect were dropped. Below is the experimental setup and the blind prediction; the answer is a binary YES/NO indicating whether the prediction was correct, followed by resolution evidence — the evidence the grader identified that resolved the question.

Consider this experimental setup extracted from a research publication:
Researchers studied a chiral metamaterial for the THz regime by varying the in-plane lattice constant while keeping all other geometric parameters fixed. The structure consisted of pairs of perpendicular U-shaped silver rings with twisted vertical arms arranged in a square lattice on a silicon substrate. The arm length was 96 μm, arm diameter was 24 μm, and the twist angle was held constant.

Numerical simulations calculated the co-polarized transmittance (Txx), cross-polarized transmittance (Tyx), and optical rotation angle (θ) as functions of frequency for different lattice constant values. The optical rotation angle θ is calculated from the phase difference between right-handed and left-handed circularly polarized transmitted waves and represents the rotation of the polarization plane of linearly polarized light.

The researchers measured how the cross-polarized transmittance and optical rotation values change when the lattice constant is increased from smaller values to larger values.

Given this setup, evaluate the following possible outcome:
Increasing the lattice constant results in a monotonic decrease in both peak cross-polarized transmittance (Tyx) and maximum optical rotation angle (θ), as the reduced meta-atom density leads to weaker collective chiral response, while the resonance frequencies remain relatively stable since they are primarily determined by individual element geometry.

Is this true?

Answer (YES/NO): YES